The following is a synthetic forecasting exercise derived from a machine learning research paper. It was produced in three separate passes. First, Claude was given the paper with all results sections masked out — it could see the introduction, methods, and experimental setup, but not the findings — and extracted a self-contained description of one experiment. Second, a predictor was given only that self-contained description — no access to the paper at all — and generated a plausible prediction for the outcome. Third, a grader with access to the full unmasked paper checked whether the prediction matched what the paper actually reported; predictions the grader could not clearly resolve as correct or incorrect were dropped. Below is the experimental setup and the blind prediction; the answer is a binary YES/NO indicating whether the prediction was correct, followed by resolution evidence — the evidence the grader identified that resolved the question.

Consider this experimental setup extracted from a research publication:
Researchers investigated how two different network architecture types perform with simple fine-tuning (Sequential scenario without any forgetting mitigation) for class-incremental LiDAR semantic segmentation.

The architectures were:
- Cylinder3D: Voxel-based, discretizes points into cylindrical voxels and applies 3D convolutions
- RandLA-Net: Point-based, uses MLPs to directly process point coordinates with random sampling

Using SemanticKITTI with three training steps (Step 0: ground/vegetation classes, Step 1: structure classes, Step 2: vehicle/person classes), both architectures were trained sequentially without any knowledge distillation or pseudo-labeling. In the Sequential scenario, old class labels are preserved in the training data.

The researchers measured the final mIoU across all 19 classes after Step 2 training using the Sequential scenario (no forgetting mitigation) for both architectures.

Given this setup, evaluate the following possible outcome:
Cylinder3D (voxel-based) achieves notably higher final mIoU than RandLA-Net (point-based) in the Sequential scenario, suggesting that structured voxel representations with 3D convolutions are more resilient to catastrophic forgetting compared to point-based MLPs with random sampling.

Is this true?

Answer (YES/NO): NO